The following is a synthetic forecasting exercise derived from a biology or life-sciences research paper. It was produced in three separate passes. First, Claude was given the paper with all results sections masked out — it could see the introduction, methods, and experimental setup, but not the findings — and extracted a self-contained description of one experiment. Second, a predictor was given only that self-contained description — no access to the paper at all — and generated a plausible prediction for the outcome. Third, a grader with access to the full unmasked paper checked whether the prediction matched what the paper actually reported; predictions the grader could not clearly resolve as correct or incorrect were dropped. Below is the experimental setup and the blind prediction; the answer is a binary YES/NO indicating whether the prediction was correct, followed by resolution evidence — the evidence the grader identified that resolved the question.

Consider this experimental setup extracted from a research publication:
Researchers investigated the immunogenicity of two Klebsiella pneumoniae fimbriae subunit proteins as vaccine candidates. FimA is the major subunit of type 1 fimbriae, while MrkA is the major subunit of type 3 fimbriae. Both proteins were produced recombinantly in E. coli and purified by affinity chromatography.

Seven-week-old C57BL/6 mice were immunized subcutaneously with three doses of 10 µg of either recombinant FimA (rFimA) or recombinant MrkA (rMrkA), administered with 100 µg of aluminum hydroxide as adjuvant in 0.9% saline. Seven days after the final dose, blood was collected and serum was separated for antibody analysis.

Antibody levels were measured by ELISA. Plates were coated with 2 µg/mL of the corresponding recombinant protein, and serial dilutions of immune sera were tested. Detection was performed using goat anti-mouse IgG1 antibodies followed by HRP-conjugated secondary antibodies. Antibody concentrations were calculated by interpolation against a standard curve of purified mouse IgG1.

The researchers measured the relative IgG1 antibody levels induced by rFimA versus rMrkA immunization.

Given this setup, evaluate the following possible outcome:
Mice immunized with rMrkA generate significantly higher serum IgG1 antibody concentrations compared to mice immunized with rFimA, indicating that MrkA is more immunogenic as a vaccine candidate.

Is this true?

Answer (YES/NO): YES